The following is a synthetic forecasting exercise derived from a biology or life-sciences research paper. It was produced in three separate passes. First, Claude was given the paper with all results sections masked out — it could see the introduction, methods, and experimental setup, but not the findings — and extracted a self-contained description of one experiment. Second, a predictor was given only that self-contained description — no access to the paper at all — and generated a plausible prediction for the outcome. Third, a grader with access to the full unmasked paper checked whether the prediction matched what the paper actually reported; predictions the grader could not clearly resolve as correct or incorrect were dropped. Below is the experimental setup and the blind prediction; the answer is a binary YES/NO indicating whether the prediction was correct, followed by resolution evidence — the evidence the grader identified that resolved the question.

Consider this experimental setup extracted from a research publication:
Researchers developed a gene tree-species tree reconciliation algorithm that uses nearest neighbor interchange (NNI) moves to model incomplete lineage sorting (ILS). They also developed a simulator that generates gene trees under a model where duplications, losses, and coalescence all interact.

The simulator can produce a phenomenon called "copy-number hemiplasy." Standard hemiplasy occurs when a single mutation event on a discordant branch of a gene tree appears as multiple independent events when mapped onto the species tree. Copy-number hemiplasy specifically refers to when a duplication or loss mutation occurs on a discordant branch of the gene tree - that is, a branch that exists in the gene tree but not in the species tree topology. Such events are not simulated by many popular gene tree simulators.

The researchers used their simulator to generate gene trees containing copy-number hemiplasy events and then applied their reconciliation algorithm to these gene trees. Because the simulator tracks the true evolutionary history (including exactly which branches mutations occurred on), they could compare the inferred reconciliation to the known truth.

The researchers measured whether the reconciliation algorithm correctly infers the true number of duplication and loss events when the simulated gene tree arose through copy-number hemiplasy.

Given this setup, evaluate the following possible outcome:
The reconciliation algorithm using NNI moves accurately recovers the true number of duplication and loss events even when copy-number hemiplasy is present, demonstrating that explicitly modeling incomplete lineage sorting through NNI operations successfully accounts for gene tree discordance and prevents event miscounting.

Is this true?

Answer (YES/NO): NO